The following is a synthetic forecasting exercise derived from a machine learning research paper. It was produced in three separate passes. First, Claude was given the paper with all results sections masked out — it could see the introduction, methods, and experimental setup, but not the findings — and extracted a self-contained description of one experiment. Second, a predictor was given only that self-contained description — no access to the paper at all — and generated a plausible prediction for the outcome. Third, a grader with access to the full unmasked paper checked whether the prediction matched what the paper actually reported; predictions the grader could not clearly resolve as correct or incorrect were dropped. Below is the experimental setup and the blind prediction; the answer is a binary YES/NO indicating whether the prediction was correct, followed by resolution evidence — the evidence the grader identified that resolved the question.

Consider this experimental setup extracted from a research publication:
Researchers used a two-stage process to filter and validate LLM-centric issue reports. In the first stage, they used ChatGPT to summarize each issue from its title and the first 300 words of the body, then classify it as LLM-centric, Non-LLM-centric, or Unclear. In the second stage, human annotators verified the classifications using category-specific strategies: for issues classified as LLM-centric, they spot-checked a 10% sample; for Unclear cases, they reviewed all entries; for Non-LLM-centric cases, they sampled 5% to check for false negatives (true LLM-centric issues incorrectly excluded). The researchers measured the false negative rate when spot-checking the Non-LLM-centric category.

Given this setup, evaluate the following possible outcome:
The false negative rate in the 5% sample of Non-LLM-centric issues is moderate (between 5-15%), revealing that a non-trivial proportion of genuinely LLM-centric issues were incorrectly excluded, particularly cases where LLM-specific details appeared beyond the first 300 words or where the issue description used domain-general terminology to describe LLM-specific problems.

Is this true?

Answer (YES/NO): NO